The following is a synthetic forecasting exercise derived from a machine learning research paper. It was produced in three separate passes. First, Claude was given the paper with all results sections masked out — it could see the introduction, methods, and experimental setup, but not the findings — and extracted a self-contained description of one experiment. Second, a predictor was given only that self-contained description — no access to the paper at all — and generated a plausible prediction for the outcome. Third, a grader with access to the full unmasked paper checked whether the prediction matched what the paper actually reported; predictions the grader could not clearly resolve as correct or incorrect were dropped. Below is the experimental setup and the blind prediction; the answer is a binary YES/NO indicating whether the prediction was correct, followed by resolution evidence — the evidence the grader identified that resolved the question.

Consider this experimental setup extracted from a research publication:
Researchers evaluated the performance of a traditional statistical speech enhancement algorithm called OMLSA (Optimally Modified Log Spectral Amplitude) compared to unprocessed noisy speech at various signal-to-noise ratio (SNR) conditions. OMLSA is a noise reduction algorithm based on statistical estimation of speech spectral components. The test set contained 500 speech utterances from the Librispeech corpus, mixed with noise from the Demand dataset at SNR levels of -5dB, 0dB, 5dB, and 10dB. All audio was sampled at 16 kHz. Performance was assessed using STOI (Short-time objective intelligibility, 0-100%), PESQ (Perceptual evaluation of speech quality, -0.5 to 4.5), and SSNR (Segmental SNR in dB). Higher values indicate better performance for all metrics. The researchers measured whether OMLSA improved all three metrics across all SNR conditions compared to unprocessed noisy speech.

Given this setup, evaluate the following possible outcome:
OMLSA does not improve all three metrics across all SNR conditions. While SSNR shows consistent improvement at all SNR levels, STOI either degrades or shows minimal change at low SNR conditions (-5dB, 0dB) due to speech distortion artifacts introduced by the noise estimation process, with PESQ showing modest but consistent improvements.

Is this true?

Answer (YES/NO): NO